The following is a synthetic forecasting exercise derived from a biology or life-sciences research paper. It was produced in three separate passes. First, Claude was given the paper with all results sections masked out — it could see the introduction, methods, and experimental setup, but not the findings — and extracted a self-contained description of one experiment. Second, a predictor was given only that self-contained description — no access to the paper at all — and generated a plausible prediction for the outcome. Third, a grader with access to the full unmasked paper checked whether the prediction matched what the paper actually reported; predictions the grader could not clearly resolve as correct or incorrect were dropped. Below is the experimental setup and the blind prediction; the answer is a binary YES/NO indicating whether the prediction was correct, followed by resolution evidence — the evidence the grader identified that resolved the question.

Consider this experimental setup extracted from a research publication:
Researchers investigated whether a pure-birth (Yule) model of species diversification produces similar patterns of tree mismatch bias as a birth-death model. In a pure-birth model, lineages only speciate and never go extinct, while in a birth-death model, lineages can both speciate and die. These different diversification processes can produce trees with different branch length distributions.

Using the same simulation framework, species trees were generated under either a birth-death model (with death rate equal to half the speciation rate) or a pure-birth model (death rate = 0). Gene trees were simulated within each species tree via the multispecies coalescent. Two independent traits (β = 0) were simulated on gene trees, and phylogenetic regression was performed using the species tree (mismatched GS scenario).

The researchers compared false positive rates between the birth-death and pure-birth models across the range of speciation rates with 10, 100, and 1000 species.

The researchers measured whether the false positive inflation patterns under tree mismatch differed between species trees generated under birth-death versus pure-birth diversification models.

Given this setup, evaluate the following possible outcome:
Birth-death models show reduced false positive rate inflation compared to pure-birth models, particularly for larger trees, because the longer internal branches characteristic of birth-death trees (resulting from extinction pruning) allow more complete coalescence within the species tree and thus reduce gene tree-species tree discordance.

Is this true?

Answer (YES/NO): NO